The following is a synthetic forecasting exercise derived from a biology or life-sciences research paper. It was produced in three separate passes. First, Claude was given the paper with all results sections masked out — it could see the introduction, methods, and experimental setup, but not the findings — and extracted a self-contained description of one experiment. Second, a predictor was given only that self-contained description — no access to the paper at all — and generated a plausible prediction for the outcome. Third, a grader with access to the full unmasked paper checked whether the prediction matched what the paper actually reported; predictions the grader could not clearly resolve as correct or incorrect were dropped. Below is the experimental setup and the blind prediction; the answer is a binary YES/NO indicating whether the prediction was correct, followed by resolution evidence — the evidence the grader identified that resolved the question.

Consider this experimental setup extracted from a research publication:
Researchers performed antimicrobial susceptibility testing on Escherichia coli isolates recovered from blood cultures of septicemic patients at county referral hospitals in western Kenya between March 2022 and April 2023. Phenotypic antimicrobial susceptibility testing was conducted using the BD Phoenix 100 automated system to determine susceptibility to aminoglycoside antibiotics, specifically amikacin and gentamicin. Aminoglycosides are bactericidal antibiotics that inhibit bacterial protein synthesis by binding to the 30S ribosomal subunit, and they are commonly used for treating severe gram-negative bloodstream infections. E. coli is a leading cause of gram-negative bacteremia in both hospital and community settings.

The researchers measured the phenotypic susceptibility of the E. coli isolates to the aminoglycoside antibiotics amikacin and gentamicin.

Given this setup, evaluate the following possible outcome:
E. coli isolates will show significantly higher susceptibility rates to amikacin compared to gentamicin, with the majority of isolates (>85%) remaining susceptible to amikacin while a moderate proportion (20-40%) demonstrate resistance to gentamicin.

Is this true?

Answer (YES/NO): NO